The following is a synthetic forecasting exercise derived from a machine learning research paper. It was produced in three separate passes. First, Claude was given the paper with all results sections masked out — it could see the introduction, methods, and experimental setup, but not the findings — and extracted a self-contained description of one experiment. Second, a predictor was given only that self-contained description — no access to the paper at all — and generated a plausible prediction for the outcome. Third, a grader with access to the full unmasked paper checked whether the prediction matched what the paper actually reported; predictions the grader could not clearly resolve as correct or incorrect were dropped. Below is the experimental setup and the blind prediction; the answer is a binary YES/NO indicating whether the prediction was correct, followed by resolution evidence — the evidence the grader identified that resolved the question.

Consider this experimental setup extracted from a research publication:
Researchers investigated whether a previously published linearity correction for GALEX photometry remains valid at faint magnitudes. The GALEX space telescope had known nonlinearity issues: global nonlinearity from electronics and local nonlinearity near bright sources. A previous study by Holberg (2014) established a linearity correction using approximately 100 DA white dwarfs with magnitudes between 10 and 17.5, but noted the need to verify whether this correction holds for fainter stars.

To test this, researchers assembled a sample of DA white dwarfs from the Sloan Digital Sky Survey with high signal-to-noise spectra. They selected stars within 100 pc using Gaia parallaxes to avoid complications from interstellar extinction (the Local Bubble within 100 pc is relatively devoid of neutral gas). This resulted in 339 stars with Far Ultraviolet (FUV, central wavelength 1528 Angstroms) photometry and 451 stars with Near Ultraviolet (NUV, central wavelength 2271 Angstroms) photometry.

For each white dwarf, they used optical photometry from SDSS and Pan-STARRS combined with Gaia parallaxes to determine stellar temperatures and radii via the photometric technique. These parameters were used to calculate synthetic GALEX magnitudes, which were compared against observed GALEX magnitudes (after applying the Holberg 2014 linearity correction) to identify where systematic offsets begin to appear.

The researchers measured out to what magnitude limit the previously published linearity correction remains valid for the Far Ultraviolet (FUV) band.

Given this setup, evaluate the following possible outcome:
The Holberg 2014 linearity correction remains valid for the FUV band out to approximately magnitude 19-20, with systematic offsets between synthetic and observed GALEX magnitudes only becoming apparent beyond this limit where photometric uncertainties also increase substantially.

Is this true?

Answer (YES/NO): NO